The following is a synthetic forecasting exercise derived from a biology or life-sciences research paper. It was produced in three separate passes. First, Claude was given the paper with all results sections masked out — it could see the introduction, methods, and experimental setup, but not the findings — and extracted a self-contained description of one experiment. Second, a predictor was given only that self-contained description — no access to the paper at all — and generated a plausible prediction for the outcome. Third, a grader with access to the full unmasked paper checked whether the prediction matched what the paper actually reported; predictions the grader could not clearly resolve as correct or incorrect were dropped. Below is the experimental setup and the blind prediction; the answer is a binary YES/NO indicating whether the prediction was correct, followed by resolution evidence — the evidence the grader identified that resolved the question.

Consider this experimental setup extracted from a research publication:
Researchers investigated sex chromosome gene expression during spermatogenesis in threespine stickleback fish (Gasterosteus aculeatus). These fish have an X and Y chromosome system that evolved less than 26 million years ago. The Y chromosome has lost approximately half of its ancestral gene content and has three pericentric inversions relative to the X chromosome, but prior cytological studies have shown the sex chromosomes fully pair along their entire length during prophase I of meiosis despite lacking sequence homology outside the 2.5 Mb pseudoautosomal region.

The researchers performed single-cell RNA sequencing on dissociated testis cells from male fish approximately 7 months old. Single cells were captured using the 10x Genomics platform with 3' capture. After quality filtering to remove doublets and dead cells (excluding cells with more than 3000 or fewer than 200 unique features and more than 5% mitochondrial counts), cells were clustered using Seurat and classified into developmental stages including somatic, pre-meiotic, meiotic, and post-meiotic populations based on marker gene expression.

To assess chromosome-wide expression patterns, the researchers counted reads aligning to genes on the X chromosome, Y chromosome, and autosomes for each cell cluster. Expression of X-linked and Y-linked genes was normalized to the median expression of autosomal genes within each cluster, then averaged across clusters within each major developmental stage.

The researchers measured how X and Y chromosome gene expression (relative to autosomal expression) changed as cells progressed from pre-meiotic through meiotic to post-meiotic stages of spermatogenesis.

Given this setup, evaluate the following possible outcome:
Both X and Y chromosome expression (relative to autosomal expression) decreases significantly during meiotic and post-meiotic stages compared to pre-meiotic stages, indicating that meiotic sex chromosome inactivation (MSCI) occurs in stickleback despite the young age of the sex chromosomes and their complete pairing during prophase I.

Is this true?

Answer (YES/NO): NO